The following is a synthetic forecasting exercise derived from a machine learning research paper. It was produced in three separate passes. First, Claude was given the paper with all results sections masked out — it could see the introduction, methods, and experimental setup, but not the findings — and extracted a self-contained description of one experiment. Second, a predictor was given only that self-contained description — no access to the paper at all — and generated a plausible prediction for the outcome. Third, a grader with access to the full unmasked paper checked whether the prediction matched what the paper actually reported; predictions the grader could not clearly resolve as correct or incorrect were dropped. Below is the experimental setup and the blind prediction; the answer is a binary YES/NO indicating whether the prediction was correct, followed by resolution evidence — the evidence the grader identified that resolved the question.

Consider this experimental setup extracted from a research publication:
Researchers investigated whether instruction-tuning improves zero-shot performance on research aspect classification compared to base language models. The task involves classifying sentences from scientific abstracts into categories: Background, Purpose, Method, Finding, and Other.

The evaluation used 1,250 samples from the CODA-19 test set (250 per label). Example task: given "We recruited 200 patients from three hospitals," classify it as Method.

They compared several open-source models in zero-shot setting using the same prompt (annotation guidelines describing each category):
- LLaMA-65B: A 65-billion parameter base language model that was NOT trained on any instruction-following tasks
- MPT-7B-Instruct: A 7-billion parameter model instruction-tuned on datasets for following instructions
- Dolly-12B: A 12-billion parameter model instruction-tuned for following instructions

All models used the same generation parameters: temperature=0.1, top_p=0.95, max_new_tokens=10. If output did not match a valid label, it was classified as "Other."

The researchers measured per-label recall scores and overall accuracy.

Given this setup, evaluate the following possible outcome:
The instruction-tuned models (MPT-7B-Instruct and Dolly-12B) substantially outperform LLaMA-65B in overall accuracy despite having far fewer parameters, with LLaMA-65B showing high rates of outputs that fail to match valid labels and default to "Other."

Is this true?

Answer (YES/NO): NO